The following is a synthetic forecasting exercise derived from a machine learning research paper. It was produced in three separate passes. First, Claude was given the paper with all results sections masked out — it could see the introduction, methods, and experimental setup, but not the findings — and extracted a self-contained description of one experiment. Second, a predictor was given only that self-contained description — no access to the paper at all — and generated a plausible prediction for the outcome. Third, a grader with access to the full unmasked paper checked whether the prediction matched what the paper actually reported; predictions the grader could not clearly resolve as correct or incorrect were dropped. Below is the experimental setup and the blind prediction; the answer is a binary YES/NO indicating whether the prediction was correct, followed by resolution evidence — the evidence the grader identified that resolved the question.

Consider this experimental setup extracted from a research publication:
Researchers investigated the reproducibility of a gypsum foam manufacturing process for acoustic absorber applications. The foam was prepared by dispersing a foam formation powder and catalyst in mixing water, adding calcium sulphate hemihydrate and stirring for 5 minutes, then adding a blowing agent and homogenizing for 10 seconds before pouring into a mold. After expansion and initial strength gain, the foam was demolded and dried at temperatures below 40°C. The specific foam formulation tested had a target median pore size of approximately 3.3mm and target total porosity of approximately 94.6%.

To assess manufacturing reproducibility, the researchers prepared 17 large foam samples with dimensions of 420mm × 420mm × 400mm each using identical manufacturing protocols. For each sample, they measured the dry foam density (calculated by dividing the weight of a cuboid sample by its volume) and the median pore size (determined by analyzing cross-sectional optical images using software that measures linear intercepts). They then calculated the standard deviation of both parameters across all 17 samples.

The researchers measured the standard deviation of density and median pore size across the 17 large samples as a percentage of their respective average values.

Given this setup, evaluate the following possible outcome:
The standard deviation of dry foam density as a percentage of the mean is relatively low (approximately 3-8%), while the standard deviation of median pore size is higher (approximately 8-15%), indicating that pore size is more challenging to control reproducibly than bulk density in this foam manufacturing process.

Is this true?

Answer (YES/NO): NO